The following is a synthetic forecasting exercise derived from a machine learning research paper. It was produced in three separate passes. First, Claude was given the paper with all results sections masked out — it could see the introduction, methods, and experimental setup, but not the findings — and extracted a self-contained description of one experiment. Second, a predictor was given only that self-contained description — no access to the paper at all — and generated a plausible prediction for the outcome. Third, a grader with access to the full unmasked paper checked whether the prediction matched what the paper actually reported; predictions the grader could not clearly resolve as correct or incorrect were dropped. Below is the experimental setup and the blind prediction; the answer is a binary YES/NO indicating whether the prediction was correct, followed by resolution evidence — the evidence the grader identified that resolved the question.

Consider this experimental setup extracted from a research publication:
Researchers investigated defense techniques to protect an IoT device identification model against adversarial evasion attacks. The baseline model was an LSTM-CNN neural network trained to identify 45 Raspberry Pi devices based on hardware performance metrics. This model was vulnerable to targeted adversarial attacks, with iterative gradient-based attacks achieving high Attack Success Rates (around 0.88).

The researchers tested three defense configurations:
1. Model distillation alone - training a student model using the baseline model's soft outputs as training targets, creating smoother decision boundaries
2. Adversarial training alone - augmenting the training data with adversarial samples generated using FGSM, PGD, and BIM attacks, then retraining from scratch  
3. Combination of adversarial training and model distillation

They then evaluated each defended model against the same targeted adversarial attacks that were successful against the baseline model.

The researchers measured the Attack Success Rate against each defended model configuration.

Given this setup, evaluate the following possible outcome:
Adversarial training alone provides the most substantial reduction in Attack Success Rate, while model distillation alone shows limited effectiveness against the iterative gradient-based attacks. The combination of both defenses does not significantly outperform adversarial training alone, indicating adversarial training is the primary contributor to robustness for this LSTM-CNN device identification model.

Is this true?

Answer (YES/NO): NO